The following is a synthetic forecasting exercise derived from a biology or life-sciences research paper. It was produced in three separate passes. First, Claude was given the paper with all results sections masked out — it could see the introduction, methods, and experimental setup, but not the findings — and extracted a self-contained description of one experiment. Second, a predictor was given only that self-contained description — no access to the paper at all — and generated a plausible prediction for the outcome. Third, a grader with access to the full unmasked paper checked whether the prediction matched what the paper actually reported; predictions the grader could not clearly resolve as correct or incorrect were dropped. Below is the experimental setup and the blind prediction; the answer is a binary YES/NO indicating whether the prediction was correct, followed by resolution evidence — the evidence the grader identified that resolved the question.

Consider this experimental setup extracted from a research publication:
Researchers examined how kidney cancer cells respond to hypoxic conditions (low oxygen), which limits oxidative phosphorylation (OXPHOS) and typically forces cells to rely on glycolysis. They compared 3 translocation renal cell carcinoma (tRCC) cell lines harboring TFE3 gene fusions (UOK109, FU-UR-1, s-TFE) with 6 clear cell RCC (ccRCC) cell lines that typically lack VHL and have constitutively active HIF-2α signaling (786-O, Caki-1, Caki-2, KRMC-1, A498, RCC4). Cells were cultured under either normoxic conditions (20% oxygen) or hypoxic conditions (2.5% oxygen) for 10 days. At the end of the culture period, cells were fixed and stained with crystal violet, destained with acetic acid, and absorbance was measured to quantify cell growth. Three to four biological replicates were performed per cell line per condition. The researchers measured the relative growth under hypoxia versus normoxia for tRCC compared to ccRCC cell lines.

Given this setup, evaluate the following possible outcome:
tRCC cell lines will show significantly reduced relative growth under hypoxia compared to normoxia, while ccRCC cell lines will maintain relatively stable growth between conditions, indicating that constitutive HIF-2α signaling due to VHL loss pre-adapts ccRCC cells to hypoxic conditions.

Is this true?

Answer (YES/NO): YES